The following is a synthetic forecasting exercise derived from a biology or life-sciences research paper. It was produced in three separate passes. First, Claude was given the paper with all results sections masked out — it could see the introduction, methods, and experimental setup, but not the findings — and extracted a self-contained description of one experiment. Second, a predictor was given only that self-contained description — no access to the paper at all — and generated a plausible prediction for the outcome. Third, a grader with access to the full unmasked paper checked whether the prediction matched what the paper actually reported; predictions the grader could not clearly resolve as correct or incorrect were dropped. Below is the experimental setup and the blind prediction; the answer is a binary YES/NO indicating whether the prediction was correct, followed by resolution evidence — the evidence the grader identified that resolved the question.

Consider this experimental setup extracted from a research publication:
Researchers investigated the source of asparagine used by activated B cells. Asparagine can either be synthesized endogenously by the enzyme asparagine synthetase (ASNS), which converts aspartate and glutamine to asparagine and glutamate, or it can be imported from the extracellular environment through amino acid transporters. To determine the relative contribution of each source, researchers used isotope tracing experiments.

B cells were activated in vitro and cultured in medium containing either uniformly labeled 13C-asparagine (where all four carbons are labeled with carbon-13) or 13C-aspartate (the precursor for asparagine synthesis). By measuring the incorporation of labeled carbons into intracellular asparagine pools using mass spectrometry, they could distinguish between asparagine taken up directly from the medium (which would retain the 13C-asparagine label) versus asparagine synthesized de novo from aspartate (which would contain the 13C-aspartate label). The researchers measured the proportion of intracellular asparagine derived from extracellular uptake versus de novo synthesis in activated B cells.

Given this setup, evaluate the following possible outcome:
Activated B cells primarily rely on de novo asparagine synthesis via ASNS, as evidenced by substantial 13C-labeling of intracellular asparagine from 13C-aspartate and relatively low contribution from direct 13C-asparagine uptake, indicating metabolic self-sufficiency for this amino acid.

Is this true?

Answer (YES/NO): NO